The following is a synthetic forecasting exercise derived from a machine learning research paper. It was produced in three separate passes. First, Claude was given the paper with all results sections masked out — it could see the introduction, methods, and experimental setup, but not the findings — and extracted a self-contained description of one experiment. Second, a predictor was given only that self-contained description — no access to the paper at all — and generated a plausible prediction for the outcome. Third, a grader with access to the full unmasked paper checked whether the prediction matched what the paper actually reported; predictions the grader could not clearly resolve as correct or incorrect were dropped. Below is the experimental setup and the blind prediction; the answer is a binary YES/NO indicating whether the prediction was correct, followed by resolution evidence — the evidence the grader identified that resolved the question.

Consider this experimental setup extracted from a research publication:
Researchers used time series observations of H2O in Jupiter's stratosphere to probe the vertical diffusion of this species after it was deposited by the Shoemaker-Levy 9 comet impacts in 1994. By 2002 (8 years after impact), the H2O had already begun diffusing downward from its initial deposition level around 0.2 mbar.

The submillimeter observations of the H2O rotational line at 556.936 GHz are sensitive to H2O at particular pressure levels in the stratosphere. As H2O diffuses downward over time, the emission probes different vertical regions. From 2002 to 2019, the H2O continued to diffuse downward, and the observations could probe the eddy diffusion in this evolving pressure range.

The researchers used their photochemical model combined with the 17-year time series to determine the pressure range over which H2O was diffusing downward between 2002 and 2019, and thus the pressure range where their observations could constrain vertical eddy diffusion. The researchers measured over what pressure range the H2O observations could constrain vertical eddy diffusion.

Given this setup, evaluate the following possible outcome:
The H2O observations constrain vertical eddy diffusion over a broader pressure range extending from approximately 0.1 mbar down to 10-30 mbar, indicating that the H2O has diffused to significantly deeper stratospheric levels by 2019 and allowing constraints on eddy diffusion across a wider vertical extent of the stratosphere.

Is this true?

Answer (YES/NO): NO